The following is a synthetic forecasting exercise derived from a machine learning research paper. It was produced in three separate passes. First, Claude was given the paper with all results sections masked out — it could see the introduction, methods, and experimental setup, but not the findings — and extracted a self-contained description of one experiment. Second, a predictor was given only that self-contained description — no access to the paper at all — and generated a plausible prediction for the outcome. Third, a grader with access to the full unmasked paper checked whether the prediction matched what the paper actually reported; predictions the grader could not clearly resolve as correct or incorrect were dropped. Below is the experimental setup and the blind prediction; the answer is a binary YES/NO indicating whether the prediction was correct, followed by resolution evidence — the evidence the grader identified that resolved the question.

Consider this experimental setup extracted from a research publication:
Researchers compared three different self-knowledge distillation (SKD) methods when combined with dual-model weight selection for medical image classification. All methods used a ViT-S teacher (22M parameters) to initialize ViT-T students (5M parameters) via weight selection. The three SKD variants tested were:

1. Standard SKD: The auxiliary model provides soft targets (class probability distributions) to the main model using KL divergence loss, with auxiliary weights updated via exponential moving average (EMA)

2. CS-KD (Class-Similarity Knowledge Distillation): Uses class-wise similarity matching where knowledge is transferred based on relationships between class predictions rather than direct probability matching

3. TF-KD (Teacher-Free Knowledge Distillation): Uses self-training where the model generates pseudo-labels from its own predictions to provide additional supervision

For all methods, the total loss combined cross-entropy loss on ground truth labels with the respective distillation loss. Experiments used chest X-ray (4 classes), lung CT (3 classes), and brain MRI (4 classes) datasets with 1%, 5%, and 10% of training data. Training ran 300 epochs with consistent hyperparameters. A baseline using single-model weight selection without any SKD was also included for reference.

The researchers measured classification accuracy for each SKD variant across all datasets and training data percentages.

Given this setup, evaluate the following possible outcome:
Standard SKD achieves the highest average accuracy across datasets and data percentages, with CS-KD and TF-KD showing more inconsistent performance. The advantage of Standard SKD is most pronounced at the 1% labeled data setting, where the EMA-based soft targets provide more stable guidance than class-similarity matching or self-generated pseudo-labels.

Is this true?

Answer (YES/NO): NO